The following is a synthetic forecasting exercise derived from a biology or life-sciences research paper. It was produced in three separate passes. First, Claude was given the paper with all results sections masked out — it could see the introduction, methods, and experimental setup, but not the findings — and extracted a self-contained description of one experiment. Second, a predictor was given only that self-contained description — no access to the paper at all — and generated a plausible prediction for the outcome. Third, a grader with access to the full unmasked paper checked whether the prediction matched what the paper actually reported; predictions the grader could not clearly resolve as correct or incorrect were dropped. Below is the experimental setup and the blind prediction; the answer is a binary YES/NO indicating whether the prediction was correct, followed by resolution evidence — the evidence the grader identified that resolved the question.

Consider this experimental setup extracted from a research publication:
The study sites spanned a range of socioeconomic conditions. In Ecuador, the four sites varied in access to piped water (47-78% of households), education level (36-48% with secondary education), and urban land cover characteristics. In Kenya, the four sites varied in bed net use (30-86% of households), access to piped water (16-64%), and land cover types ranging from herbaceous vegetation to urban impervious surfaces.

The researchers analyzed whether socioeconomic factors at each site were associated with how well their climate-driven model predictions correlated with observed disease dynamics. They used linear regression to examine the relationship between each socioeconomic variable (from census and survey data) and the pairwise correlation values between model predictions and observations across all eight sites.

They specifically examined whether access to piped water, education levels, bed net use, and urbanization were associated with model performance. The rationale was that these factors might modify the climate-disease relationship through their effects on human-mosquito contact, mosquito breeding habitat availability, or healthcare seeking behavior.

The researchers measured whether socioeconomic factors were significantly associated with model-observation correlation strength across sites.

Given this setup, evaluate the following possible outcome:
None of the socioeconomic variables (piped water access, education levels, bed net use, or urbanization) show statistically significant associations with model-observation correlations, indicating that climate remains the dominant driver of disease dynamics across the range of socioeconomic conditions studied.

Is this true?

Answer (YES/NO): NO